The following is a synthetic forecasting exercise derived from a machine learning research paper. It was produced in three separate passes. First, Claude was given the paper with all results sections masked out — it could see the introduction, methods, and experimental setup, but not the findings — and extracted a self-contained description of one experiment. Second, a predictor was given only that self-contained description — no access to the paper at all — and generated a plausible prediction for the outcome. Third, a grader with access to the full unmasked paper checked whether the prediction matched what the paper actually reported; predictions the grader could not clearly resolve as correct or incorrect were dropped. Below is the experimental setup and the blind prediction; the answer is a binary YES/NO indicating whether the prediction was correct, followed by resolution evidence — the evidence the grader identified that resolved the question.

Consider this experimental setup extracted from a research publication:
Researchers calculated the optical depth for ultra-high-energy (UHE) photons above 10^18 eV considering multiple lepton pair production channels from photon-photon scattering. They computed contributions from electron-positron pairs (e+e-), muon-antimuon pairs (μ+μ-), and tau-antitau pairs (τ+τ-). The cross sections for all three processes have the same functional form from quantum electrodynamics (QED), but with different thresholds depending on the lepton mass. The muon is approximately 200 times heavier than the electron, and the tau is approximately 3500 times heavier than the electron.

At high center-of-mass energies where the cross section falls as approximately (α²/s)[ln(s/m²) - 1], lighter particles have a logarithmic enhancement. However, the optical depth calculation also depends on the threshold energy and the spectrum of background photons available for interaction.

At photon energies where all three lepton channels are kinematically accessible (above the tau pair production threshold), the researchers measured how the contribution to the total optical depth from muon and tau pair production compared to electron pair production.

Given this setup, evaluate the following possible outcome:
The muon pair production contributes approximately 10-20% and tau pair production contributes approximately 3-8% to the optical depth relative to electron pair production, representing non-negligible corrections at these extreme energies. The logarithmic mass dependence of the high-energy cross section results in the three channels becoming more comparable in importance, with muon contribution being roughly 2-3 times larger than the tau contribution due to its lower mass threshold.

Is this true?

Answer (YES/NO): NO